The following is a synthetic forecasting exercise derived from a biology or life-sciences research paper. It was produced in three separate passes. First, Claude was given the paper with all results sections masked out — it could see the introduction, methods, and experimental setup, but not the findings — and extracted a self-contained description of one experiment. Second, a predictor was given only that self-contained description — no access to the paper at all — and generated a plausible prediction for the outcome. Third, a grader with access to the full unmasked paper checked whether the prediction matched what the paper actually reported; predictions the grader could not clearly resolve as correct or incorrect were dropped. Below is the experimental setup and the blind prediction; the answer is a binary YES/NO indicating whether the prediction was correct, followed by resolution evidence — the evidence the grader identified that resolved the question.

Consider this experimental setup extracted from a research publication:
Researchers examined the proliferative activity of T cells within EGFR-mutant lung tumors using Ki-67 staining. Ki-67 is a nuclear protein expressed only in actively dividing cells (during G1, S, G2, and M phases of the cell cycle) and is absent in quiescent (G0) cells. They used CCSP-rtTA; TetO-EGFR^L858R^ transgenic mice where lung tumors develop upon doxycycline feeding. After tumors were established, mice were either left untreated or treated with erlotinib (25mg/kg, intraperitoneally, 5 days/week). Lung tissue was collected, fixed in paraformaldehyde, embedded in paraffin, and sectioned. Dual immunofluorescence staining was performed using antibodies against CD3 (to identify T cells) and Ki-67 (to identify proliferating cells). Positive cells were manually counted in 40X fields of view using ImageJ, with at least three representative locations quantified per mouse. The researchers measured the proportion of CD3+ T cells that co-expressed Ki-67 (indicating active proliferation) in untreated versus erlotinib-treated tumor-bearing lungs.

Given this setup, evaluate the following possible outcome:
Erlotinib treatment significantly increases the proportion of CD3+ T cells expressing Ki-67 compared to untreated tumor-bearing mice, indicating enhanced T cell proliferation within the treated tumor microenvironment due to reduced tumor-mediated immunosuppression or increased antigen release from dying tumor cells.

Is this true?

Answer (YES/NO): NO